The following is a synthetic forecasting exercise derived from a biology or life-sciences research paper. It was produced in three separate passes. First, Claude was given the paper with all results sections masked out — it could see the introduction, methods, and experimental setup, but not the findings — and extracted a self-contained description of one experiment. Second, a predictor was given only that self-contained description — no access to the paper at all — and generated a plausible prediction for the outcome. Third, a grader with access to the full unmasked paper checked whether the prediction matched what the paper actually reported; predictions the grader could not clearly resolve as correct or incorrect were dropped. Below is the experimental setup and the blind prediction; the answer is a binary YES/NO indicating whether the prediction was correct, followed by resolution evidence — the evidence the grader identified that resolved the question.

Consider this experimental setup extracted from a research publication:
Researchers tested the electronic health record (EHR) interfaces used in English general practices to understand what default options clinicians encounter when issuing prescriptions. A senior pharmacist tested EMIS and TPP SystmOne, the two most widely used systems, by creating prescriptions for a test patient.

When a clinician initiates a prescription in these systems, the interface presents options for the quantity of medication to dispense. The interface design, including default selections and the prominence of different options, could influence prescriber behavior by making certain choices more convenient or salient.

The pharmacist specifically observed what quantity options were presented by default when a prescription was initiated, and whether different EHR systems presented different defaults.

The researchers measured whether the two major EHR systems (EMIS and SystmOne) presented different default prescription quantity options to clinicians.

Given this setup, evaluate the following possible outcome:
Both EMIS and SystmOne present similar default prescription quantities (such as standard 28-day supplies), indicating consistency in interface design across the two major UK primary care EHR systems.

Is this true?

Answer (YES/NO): YES